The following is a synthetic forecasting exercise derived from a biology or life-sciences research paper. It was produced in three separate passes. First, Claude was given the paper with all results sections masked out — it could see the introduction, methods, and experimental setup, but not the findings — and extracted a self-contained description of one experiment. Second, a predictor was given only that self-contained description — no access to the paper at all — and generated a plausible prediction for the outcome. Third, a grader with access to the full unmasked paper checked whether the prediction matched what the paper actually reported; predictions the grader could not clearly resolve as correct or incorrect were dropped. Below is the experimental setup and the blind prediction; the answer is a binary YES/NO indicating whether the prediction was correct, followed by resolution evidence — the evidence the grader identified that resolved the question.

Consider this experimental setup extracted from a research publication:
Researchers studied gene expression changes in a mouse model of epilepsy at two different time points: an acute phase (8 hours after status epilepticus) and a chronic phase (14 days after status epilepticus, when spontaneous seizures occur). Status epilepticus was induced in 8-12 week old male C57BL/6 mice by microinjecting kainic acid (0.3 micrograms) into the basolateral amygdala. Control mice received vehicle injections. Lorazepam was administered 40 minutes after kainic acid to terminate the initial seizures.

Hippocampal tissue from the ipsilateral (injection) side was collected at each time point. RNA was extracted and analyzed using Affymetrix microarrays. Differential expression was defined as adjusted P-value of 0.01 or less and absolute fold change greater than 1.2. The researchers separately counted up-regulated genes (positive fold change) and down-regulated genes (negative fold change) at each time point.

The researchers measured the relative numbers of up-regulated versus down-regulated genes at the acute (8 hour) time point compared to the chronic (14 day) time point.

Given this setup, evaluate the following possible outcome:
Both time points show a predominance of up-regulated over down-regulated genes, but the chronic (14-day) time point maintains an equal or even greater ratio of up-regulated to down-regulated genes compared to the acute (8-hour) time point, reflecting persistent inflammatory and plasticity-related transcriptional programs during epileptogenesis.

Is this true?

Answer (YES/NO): NO